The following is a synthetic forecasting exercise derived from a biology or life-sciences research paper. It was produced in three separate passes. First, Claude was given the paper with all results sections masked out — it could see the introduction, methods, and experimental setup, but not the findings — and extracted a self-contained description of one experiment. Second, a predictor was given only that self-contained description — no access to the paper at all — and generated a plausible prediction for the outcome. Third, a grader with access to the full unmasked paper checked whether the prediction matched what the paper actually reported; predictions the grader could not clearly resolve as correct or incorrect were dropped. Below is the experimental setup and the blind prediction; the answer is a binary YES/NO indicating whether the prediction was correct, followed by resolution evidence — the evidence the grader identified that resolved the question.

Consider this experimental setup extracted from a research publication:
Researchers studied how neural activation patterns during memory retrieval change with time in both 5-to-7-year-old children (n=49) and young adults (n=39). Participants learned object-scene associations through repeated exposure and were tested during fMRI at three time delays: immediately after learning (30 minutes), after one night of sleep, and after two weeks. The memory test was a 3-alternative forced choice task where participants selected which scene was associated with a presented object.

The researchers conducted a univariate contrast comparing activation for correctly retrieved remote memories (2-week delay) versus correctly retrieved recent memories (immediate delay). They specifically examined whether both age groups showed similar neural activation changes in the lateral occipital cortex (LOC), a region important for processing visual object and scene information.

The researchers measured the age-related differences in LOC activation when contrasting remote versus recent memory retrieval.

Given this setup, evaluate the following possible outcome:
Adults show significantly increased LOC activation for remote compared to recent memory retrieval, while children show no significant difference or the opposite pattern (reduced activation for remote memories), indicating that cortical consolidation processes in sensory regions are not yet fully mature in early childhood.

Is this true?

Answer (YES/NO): NO